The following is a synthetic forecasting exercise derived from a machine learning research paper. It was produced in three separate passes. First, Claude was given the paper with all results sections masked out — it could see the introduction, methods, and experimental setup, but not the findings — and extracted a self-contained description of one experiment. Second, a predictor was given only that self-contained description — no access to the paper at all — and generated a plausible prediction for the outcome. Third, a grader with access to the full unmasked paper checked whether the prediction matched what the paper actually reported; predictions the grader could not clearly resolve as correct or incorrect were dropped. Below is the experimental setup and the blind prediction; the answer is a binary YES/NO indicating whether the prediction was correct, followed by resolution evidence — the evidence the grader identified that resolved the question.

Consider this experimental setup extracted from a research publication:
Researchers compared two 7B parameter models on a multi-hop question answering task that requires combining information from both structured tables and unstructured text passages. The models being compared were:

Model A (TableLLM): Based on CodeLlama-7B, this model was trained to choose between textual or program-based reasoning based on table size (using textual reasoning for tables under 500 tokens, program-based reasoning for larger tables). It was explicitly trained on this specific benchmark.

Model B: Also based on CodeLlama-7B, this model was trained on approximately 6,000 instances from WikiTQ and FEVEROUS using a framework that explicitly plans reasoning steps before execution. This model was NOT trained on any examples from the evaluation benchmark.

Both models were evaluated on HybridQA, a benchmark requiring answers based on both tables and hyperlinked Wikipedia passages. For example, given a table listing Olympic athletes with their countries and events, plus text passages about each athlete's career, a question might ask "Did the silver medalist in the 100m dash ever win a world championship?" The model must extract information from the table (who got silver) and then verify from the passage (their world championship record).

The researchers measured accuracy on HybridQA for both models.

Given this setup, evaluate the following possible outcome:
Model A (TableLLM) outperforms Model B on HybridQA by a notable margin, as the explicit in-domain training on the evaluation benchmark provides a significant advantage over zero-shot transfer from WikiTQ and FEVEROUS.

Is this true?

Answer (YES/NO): NO